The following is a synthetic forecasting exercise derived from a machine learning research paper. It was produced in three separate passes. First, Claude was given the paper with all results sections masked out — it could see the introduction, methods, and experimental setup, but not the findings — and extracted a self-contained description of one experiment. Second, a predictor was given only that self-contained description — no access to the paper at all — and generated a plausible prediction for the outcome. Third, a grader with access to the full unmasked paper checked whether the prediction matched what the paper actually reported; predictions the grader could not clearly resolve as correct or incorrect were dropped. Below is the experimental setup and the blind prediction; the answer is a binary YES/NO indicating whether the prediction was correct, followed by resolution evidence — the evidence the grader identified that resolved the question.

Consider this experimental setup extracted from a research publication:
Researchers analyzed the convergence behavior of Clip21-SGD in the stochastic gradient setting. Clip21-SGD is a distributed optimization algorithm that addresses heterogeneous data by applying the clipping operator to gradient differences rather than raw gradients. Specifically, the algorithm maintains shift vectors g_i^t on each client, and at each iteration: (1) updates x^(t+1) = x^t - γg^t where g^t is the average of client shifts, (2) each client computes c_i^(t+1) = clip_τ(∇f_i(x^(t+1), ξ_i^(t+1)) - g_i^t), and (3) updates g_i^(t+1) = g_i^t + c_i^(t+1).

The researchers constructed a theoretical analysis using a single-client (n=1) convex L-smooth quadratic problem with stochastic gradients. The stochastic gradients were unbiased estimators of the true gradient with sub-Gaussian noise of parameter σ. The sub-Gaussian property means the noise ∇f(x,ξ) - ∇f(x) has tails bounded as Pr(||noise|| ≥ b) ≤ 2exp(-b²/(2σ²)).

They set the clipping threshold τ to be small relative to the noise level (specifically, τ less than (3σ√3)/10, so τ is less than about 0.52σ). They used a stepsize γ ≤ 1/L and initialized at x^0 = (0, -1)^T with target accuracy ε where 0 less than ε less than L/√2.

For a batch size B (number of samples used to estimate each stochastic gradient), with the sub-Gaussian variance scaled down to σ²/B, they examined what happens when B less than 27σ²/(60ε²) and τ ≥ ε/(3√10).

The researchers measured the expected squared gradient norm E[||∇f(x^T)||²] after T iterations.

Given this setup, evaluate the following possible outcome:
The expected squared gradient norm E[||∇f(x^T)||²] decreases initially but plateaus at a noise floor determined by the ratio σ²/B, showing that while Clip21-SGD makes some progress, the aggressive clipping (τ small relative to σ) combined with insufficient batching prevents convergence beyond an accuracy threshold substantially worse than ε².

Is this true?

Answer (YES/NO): NO